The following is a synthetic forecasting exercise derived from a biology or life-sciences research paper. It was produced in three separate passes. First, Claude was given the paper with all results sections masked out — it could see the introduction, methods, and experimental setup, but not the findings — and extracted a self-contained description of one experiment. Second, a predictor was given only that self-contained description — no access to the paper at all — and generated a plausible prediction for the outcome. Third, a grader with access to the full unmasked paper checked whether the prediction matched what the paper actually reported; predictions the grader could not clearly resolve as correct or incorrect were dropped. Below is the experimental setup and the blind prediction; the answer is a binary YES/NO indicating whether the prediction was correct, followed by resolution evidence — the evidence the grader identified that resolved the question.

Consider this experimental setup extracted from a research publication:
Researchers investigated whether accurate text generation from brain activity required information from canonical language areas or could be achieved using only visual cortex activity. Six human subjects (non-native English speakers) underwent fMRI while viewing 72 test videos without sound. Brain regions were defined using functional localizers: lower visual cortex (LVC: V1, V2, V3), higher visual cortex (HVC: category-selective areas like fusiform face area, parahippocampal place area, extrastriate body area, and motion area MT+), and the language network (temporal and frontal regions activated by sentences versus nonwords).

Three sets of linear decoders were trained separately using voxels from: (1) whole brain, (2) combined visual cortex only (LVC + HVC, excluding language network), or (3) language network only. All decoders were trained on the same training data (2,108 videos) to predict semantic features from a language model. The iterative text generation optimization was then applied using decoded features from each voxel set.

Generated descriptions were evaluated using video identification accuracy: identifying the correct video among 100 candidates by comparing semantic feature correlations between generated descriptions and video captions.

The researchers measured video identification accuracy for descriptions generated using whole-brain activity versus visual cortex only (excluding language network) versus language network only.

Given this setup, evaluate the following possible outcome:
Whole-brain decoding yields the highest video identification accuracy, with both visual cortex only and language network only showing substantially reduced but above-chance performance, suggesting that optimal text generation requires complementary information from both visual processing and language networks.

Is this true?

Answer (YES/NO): NO